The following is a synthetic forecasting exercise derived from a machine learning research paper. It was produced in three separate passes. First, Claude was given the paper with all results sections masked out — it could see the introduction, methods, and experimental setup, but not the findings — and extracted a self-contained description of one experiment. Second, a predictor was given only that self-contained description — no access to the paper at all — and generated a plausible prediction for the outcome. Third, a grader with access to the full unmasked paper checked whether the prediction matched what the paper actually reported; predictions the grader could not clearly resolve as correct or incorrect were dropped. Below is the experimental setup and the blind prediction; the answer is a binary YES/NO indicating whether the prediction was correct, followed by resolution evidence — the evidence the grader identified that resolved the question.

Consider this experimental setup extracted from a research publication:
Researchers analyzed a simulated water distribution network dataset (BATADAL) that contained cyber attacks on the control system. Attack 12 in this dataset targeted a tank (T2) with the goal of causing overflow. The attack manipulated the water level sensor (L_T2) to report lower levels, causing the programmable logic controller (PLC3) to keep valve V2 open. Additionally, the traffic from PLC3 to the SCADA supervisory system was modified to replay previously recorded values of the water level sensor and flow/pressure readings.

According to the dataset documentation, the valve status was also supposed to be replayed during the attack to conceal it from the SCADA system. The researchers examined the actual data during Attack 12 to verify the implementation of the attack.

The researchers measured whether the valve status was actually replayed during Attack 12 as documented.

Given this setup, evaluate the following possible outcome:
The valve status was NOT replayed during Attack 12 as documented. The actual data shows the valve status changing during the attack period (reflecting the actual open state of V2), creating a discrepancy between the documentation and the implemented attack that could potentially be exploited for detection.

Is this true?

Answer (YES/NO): YES